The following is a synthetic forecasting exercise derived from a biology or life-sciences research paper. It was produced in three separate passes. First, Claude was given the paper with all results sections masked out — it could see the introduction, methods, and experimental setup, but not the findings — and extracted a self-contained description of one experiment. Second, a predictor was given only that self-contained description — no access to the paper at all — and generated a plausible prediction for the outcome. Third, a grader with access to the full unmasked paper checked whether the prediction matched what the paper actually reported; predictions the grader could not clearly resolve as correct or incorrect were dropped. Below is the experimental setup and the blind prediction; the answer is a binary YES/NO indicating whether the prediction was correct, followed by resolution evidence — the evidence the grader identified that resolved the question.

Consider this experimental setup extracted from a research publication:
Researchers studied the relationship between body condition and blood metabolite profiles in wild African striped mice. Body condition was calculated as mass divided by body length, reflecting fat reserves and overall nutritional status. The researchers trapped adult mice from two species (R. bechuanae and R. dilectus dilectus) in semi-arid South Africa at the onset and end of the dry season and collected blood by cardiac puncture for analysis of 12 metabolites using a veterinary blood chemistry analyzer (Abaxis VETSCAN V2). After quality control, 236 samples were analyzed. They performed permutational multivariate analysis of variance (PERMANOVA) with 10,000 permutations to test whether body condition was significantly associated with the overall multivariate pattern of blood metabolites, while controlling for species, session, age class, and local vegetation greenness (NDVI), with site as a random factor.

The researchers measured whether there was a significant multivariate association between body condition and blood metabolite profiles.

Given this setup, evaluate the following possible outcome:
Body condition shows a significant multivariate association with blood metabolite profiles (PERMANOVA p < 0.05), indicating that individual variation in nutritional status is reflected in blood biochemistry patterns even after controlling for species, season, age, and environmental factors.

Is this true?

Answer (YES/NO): NO